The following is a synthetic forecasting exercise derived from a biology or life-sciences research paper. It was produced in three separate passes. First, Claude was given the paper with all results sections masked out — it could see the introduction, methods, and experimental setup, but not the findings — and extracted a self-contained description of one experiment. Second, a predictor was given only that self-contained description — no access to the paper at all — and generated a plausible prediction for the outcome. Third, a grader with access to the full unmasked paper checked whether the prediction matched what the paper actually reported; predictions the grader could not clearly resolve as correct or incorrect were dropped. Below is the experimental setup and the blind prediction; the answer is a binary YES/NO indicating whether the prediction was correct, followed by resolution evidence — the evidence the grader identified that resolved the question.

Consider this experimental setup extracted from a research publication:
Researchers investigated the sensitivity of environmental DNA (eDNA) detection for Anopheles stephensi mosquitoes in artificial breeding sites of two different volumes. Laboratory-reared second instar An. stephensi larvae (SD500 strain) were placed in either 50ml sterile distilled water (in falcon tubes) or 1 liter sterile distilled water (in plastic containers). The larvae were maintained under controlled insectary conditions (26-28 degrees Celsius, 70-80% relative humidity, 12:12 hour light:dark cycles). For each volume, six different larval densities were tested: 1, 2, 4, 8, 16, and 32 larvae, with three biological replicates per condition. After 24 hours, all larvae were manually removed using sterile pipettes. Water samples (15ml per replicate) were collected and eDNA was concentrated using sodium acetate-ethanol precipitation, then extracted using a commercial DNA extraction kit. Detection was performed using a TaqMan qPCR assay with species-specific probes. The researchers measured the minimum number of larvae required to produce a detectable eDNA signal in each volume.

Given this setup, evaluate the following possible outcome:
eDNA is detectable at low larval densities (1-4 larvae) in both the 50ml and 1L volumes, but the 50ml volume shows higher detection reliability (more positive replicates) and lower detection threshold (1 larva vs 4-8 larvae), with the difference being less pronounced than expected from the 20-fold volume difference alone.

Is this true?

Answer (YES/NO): NO